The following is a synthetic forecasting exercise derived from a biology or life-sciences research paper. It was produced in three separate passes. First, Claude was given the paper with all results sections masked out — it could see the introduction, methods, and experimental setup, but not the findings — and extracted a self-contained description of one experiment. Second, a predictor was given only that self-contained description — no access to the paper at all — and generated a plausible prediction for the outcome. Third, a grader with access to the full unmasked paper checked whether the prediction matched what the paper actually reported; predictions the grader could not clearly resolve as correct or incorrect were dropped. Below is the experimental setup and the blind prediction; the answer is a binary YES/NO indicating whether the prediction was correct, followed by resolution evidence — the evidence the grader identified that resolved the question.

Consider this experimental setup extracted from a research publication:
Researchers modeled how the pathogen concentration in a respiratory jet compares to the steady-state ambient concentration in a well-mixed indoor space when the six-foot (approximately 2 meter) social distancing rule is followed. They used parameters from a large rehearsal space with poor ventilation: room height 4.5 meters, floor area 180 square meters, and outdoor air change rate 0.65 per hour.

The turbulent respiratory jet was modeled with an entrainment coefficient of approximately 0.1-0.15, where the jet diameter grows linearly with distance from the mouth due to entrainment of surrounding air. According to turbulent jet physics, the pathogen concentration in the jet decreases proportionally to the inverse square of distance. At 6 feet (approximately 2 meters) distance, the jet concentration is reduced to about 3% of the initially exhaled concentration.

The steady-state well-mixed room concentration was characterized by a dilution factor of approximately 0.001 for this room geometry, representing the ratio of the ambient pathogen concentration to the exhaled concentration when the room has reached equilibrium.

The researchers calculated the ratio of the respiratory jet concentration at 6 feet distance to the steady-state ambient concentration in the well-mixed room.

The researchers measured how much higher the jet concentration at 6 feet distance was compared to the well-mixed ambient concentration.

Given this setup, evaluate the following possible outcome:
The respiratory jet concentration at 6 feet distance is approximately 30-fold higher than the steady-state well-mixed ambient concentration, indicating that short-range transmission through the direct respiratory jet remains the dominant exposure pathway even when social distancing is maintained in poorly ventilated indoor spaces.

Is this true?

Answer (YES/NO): YES